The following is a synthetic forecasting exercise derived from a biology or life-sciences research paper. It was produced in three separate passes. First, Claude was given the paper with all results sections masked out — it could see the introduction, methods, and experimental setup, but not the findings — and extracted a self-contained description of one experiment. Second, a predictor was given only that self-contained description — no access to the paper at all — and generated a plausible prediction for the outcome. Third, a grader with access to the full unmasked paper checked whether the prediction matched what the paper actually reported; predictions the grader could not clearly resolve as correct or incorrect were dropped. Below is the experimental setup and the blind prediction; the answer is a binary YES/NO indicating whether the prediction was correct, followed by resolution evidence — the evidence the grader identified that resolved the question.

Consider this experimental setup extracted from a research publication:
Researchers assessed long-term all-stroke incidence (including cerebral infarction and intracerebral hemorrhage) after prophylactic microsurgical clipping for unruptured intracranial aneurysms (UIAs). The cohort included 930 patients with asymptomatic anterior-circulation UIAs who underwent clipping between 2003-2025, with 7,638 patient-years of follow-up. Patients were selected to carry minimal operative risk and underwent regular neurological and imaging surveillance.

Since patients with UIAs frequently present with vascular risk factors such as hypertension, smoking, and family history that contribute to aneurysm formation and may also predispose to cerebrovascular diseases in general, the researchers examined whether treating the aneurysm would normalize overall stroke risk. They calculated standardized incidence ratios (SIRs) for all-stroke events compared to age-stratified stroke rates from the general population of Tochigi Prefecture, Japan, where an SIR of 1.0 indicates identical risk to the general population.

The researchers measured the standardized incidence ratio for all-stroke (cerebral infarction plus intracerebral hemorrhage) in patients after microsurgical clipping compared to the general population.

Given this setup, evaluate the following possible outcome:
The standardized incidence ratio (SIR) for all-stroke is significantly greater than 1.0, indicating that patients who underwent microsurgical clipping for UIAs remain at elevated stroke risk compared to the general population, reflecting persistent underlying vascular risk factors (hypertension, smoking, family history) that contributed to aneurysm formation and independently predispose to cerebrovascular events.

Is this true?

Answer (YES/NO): YES